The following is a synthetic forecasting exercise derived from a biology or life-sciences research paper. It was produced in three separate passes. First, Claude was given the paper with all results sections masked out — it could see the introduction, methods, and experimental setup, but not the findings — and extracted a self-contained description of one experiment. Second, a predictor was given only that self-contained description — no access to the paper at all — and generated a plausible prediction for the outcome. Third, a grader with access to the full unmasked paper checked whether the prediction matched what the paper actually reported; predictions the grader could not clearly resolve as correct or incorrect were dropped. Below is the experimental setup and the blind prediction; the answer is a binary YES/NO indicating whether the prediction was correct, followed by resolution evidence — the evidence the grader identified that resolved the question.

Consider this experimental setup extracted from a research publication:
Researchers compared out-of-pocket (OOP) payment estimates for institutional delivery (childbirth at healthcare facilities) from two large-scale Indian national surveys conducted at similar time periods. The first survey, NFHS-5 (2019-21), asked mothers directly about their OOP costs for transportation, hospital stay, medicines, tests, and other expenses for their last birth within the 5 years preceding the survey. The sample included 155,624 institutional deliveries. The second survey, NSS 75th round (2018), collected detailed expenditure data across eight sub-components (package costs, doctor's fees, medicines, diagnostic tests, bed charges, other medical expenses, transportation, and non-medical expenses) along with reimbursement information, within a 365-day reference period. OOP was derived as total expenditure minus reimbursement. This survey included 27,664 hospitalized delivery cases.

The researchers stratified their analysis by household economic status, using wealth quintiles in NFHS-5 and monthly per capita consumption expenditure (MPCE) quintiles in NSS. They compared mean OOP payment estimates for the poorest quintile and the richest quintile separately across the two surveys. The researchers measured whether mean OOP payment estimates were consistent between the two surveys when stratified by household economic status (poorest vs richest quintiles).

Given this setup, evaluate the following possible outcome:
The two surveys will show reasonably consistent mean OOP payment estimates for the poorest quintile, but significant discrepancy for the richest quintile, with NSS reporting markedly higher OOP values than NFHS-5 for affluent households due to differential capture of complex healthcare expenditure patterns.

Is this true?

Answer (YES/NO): NO